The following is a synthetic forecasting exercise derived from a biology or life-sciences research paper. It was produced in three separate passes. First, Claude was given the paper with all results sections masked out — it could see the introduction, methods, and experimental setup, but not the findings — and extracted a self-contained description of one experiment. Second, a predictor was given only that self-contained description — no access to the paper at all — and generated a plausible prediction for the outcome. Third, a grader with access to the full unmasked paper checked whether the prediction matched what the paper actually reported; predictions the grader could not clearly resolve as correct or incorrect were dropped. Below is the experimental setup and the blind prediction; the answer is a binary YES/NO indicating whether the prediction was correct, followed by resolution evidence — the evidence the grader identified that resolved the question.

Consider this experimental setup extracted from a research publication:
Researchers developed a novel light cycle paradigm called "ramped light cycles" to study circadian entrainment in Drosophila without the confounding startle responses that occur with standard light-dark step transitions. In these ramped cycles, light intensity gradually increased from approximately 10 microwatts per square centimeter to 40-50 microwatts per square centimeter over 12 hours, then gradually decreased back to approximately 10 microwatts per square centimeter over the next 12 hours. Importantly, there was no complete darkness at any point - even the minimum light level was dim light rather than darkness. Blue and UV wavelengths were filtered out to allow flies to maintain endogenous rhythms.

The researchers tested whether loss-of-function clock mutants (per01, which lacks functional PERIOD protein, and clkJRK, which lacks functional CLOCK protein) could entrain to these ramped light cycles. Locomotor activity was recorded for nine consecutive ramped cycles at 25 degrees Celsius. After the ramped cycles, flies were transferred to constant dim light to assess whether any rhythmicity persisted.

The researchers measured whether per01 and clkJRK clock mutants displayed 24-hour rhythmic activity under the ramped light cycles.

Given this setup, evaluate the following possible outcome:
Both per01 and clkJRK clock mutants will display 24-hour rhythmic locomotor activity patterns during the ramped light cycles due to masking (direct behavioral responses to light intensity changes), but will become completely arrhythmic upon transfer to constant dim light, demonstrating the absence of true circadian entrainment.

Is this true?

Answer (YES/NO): NO